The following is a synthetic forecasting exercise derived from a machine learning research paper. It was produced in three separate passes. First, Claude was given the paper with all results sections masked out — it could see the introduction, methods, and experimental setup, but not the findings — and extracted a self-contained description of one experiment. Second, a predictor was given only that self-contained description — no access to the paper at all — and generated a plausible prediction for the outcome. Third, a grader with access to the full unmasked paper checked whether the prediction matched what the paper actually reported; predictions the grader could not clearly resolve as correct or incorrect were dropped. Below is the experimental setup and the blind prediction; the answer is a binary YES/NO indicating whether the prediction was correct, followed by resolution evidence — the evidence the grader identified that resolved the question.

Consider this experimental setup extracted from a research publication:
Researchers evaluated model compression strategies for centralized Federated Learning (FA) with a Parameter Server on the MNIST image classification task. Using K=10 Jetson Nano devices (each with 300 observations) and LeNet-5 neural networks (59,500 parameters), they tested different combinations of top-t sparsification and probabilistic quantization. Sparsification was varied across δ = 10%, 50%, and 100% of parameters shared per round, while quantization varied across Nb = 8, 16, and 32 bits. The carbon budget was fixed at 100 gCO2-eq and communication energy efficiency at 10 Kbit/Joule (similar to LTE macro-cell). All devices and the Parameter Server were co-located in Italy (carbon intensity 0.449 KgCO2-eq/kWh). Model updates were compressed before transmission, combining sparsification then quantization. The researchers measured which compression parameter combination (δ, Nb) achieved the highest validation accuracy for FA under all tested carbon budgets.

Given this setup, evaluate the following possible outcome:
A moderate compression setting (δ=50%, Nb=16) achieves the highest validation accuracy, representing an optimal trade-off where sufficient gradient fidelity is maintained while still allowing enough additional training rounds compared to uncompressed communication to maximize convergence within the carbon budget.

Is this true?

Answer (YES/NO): NO